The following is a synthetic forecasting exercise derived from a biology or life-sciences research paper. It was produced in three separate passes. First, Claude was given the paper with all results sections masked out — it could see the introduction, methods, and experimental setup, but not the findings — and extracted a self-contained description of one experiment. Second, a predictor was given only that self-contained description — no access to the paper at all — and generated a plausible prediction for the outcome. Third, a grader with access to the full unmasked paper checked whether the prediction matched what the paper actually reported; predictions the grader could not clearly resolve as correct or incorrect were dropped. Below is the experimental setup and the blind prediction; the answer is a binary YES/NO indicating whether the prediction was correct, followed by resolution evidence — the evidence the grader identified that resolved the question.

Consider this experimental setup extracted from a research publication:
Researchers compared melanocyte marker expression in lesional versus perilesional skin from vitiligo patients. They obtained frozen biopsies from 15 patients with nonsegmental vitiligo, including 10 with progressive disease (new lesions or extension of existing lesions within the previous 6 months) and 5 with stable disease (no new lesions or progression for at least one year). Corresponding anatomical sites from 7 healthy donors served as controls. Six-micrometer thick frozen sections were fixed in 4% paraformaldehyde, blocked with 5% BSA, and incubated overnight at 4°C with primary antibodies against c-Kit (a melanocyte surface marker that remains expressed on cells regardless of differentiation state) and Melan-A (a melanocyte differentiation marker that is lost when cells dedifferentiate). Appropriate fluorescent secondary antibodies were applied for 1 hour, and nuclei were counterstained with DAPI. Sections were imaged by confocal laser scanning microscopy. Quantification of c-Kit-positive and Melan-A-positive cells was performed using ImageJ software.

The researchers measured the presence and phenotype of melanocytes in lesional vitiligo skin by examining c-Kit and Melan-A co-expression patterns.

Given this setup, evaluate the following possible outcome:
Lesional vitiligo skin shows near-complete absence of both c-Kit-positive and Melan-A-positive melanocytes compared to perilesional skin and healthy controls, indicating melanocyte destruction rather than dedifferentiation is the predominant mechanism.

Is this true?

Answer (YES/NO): NO